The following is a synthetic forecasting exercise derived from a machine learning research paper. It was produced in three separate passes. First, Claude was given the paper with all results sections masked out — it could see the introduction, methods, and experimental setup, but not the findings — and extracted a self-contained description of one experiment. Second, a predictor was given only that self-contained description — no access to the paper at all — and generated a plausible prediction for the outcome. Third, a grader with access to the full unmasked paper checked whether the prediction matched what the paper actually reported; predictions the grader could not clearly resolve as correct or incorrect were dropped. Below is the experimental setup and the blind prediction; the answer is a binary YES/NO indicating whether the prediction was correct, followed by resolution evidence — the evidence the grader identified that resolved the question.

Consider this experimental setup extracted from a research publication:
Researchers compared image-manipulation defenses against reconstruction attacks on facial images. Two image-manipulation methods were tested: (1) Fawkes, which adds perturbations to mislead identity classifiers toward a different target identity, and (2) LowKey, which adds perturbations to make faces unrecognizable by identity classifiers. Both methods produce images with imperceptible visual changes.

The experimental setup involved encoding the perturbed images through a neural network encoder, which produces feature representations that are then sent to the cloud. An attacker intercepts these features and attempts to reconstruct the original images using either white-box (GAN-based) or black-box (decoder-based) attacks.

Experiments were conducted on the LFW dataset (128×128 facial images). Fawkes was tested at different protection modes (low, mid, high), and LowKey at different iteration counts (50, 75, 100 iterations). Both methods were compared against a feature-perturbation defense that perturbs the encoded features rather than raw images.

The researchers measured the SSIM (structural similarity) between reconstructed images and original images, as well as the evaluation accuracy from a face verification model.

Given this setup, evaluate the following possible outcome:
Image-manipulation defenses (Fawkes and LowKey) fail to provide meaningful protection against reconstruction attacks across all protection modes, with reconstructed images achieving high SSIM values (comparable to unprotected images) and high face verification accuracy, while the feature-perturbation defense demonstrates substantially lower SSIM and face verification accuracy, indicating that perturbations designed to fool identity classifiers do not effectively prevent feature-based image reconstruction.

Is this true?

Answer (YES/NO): NO